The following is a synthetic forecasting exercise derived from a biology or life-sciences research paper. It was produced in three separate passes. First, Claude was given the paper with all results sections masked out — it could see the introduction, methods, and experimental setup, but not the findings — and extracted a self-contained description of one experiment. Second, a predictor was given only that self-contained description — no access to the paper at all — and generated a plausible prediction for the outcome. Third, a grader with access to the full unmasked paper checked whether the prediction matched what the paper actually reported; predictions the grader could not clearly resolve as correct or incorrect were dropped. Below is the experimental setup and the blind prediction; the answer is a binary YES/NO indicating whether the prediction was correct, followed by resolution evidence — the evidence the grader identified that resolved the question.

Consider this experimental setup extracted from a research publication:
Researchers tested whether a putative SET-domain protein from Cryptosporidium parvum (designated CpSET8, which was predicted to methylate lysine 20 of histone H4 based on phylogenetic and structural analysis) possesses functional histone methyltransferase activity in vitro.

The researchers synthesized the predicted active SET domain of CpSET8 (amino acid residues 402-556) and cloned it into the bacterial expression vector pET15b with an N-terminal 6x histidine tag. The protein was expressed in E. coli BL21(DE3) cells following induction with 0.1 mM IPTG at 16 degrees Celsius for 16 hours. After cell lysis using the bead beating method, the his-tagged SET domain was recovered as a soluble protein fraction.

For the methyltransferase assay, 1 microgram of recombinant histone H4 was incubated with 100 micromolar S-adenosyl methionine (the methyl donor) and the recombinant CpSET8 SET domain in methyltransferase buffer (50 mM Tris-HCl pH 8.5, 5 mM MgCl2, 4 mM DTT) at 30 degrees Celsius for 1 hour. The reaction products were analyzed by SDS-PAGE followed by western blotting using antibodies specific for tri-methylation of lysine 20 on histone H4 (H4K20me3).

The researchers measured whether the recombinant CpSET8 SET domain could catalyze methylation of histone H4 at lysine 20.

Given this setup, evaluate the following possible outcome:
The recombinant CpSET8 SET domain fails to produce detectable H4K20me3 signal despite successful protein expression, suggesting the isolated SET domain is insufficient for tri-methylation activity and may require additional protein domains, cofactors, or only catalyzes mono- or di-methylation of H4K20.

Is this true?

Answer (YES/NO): NO